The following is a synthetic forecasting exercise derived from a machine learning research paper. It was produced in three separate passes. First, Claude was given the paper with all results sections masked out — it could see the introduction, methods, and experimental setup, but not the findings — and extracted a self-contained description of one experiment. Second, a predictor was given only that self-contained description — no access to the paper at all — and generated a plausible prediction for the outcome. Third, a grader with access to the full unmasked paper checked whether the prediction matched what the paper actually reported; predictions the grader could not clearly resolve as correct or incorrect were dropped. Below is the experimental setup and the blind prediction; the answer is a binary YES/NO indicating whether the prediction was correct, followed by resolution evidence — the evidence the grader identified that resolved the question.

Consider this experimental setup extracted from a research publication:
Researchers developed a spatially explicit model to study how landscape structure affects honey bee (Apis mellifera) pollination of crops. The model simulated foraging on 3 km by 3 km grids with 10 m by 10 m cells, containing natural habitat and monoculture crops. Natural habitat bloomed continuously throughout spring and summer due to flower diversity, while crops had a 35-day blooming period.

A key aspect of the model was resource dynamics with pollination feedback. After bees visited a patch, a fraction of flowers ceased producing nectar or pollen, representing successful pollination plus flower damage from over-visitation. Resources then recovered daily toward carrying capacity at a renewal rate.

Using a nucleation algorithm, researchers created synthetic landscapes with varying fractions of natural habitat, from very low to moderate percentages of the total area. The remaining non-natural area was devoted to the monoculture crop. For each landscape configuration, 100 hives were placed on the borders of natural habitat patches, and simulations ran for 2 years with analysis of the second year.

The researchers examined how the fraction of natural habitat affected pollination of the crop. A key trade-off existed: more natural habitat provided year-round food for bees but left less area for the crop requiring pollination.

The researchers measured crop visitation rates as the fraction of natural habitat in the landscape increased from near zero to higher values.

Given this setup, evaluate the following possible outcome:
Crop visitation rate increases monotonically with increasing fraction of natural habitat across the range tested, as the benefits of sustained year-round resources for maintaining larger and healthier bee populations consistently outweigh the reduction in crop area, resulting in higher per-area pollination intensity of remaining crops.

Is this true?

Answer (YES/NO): NO